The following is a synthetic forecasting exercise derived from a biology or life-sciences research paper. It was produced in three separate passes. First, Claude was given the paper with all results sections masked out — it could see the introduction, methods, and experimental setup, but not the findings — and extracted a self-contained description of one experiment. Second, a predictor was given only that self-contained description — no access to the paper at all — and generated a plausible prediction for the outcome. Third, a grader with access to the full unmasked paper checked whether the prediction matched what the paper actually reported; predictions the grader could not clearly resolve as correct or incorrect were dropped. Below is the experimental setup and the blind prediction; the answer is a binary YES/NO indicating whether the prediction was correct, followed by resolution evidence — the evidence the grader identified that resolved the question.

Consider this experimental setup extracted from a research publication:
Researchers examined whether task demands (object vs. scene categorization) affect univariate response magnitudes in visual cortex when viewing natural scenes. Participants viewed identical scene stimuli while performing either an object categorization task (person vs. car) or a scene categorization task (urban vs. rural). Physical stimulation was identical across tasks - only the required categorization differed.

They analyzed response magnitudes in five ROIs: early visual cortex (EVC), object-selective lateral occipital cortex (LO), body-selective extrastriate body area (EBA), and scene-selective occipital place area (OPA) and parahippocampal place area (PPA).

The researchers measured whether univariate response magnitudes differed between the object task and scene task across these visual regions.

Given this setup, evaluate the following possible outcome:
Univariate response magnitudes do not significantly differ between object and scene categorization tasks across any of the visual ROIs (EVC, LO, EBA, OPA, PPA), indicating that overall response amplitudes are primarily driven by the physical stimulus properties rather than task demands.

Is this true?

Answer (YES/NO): NO